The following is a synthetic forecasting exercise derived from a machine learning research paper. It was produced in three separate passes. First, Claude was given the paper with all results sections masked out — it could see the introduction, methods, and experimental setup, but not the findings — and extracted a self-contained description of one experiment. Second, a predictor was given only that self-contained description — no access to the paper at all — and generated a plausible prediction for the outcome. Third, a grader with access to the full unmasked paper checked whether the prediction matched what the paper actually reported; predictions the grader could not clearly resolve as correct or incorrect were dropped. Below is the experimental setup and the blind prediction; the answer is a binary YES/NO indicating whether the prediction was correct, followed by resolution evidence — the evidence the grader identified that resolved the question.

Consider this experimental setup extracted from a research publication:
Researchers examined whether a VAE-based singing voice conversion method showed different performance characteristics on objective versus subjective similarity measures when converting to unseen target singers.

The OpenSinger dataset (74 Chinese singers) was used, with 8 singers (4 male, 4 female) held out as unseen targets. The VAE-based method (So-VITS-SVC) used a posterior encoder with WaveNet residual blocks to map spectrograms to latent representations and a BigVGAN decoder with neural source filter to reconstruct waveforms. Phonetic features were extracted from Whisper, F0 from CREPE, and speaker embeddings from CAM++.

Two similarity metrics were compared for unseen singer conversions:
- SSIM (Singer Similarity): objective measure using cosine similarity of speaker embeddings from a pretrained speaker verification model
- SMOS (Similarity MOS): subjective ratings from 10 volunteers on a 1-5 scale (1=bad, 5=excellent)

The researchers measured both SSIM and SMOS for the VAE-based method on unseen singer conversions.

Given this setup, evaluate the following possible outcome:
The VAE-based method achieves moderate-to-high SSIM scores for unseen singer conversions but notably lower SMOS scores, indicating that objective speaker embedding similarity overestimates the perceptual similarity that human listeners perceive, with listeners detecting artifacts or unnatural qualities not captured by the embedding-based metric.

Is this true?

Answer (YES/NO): NO